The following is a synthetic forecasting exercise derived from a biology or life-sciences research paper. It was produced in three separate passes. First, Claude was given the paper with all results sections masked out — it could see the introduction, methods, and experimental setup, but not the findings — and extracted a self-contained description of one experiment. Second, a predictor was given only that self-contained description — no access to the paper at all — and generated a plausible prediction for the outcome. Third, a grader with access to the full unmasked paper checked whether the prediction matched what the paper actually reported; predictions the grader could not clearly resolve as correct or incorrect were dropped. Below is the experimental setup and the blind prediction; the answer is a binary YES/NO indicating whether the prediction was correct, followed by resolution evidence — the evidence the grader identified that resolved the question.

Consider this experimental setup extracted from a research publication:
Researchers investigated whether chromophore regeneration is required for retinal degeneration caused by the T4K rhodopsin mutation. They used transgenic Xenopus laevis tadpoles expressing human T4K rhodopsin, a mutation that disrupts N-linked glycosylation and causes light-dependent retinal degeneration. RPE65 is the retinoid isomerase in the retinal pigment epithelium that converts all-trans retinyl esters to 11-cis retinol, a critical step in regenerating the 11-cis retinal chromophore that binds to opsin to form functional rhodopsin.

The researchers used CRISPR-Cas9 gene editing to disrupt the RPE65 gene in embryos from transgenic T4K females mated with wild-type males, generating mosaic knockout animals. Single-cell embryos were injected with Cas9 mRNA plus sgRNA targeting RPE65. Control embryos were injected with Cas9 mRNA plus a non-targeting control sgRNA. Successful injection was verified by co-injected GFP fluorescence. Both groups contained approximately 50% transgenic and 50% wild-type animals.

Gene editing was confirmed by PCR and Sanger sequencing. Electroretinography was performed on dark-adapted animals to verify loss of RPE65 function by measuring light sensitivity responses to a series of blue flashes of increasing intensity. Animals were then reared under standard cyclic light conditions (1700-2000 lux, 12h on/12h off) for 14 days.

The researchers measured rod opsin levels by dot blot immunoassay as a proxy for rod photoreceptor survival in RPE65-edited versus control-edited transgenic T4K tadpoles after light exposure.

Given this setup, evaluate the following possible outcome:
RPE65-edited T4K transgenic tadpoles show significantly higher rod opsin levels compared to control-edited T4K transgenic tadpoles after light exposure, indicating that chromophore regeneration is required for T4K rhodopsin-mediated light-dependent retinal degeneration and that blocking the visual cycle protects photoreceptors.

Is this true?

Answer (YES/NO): YES